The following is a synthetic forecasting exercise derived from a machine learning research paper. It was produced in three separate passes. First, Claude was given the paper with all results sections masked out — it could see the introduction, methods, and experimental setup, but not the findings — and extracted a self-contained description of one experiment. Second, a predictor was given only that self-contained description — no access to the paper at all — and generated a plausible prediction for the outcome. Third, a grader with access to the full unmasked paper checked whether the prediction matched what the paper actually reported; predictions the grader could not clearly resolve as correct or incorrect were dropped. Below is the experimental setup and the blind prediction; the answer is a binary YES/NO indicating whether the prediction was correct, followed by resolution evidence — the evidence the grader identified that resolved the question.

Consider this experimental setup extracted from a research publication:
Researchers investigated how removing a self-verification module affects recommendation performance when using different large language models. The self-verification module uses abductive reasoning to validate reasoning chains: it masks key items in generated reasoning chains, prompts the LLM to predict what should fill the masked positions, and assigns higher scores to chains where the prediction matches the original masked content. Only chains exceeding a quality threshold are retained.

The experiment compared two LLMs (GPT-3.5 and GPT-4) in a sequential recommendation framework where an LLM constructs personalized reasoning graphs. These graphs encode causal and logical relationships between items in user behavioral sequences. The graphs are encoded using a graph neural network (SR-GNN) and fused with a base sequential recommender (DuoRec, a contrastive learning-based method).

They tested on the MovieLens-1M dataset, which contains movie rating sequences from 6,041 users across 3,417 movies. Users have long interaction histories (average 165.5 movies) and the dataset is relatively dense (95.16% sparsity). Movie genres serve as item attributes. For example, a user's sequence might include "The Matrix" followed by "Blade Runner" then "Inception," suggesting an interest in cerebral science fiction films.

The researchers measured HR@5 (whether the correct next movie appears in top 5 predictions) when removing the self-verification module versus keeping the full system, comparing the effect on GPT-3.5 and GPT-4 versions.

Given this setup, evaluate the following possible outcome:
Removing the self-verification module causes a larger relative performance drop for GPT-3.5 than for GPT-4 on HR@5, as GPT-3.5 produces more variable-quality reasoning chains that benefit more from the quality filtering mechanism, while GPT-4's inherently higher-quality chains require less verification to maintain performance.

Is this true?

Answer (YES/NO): YES